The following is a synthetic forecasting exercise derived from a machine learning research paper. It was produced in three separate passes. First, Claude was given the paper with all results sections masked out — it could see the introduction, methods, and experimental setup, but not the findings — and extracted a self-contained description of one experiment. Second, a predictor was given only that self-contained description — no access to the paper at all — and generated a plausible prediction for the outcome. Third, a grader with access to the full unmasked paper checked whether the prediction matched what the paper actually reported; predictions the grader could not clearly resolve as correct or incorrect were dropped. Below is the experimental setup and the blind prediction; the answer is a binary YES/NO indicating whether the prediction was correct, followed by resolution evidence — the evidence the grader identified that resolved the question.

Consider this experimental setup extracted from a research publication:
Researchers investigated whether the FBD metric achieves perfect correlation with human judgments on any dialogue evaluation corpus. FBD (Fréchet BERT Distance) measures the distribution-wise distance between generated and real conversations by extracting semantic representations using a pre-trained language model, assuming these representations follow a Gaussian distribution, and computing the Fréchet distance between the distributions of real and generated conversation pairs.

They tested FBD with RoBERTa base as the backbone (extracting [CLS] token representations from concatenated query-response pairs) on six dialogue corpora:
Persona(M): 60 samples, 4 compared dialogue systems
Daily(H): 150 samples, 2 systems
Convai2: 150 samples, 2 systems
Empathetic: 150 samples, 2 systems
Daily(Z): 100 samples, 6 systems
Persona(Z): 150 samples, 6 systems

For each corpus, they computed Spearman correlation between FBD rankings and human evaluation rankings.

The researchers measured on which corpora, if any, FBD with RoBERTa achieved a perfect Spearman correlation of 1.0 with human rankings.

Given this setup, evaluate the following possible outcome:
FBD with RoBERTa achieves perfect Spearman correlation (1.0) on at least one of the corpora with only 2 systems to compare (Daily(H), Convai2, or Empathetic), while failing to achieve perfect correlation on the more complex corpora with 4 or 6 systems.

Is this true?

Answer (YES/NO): NO